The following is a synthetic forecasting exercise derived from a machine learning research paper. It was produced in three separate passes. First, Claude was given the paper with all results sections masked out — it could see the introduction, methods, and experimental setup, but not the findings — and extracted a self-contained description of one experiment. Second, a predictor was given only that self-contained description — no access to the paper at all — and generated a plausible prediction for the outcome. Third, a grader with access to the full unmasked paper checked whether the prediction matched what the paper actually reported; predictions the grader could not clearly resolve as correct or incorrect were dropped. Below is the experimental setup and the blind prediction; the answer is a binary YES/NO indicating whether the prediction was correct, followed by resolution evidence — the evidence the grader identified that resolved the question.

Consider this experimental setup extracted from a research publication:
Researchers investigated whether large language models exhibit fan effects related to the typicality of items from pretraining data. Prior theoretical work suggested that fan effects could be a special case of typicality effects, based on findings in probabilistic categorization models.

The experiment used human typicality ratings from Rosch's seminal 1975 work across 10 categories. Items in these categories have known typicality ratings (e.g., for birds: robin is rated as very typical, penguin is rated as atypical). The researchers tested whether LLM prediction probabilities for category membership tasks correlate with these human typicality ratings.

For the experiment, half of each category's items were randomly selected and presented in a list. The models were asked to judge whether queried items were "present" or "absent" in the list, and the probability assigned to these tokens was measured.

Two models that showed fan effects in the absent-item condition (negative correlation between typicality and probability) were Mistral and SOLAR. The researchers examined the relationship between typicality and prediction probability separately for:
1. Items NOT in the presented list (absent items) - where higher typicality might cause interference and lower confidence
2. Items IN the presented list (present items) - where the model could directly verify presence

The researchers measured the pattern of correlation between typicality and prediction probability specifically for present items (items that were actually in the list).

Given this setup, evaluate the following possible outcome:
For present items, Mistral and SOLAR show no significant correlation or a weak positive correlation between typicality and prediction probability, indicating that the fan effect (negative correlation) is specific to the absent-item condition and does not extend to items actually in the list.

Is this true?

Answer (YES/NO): YES